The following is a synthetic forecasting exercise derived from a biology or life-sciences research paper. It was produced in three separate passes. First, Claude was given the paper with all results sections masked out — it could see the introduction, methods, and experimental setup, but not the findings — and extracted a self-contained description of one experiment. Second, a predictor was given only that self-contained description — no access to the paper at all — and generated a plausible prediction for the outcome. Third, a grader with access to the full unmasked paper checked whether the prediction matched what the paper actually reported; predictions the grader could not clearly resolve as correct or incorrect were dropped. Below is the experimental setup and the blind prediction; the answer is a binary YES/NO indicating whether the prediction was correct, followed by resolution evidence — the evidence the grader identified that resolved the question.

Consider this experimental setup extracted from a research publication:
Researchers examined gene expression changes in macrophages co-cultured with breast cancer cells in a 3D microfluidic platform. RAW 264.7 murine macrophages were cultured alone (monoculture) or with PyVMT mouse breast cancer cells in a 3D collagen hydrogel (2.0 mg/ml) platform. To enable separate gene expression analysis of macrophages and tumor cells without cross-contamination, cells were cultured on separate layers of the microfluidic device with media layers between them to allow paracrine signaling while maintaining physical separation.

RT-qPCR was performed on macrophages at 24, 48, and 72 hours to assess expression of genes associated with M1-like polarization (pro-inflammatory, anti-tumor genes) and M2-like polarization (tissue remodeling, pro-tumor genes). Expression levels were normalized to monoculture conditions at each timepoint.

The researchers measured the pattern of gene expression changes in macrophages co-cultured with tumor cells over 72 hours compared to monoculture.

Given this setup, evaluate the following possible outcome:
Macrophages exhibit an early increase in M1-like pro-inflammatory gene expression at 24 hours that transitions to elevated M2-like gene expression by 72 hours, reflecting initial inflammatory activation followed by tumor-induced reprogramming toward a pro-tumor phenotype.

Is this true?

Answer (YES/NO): NO